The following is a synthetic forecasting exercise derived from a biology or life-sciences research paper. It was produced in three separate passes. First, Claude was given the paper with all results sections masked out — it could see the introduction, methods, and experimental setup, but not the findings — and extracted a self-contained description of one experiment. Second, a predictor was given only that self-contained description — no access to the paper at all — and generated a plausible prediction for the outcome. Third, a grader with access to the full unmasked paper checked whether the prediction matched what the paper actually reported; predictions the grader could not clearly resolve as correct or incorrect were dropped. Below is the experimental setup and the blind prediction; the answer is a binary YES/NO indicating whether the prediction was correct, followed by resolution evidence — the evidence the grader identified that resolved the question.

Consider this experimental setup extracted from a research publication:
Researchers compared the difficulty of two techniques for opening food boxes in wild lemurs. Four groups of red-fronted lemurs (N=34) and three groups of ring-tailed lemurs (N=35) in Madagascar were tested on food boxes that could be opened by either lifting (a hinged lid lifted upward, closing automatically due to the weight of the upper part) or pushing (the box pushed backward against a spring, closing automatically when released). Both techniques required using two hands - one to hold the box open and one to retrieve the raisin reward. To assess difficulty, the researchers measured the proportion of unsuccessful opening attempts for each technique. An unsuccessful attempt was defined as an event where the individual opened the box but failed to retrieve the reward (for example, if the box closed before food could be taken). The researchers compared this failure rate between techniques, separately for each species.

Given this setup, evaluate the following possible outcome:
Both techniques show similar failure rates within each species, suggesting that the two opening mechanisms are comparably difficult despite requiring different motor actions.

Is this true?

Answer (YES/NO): NO